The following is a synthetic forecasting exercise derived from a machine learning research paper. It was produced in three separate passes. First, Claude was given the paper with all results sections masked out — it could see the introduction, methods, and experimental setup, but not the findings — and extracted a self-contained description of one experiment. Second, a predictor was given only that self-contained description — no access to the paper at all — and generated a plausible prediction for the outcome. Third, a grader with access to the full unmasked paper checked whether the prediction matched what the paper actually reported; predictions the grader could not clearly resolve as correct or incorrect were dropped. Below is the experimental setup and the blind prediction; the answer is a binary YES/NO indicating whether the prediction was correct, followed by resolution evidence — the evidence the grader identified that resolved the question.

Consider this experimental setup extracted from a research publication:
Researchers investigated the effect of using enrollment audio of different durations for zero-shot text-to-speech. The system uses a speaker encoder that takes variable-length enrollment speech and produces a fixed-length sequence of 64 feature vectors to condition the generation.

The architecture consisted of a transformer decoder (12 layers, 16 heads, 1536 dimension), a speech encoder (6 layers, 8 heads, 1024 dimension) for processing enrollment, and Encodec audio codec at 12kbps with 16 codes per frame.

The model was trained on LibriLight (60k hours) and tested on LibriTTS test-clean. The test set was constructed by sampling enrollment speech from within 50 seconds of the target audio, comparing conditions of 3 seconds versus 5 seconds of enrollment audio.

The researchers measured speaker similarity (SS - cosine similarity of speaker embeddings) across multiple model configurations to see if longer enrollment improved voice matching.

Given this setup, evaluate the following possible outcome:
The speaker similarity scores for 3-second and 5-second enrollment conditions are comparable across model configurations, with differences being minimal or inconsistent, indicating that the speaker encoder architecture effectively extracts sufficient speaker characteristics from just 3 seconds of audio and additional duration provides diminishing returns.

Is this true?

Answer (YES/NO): NO